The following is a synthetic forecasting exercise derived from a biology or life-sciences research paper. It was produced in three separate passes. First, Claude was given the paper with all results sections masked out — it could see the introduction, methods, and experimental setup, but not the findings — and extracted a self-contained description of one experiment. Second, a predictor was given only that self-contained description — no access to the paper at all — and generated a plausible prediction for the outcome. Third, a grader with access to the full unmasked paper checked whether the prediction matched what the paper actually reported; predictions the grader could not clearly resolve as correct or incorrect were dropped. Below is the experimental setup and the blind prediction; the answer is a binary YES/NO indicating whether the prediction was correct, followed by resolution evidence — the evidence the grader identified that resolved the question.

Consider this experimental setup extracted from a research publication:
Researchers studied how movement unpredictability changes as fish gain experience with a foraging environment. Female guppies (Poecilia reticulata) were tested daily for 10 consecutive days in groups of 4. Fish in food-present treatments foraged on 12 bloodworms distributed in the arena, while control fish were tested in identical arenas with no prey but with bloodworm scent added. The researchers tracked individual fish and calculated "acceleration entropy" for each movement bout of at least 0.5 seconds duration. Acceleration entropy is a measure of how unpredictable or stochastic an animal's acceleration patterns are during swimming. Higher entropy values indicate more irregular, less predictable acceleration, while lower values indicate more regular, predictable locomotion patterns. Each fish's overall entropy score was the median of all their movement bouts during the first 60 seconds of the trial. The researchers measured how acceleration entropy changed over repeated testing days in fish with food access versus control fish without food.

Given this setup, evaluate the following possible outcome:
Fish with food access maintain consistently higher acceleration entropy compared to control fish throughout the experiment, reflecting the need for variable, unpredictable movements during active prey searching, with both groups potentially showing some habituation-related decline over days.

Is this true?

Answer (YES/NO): NO